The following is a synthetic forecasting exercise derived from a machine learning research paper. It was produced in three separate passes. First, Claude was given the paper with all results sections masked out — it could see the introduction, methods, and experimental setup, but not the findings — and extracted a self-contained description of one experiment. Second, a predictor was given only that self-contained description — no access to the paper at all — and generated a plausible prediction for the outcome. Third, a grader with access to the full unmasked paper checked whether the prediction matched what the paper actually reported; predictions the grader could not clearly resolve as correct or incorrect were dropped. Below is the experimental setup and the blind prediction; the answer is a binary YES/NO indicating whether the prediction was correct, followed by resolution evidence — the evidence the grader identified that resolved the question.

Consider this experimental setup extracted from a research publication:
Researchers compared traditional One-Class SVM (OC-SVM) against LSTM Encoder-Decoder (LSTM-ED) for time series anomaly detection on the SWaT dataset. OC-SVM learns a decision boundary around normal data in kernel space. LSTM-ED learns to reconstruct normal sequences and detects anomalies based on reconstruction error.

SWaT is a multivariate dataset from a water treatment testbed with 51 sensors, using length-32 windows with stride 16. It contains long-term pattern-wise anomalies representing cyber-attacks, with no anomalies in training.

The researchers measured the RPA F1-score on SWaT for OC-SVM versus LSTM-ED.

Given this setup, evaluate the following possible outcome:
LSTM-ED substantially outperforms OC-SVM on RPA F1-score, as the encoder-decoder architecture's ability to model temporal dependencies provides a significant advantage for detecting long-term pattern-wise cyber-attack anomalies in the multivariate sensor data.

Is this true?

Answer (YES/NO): YES